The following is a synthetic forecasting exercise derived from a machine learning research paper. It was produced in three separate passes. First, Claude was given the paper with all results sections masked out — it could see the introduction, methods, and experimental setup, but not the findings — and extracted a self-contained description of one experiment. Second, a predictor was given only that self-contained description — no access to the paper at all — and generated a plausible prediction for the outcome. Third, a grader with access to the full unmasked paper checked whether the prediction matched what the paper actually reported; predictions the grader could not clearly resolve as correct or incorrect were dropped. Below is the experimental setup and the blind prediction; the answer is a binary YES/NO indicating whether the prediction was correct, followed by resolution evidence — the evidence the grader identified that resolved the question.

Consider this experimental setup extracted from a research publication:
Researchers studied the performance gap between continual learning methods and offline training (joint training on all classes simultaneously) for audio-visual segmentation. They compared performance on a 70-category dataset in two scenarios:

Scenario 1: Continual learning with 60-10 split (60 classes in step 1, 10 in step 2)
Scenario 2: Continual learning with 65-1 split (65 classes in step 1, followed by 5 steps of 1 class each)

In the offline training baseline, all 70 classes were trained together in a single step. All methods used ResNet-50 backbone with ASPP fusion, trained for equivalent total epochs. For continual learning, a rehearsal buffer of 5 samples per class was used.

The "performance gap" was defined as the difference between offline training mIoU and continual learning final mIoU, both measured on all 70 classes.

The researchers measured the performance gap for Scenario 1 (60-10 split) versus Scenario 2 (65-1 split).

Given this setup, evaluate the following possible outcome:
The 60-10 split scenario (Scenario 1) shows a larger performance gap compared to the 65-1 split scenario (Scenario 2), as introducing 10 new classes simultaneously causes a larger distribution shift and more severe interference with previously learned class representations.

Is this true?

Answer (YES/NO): NO